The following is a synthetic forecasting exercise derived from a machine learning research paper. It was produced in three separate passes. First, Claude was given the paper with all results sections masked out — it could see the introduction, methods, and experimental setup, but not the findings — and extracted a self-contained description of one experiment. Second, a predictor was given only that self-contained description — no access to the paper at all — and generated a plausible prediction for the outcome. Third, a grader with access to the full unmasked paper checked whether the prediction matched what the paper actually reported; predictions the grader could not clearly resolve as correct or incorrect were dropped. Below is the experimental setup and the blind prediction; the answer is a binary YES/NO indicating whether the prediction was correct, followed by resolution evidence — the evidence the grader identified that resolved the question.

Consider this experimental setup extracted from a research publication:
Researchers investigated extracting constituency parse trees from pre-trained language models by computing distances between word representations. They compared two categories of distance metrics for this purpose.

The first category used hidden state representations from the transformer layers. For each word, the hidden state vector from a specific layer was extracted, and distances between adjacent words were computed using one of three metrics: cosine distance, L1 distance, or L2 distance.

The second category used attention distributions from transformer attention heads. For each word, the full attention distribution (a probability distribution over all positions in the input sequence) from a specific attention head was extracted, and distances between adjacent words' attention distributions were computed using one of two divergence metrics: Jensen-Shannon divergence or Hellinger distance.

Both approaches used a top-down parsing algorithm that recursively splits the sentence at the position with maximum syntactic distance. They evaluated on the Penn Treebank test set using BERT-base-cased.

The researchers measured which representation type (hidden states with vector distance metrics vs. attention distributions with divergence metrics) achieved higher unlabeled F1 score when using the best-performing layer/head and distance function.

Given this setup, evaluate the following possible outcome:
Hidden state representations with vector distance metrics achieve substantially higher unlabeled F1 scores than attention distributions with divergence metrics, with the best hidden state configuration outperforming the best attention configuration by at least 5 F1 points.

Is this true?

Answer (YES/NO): NO